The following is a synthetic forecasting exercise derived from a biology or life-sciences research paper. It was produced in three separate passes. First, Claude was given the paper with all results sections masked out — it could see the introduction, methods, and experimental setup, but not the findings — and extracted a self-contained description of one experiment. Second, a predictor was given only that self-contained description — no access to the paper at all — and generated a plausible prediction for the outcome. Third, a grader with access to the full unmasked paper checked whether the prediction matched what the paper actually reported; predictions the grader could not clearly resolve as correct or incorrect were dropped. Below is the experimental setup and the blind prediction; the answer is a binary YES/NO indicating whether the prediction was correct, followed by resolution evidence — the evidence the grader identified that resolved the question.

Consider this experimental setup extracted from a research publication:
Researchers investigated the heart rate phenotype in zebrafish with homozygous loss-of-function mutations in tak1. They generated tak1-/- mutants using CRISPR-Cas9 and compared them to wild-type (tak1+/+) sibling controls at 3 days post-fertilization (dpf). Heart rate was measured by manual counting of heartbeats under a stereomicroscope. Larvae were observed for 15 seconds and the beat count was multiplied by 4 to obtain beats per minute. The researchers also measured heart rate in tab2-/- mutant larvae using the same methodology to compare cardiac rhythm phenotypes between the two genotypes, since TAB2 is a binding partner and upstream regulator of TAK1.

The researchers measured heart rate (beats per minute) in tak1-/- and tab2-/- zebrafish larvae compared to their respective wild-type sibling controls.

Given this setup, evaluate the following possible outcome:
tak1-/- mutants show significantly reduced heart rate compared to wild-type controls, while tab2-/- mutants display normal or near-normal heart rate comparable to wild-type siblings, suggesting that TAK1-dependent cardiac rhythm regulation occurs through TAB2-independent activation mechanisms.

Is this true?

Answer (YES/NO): NO